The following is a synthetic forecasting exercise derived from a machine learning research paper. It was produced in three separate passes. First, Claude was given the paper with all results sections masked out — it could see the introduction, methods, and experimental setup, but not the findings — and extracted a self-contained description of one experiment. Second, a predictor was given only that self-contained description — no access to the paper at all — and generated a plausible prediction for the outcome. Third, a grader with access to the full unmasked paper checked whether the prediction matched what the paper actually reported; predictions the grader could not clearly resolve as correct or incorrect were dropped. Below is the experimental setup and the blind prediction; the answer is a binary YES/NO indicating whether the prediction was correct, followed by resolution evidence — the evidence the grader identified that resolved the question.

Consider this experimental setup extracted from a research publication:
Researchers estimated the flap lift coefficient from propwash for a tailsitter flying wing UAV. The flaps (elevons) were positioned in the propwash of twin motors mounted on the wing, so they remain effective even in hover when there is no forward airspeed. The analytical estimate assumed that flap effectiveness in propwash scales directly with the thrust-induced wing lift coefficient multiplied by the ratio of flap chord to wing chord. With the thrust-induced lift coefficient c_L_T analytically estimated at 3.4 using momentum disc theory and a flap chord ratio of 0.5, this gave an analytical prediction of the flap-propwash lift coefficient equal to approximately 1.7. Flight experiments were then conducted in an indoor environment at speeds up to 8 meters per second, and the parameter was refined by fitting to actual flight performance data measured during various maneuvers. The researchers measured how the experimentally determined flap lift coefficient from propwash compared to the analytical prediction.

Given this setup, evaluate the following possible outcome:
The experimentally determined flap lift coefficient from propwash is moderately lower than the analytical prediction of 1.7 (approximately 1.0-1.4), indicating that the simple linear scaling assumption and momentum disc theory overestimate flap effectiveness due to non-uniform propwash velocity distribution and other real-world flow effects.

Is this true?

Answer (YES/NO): YES